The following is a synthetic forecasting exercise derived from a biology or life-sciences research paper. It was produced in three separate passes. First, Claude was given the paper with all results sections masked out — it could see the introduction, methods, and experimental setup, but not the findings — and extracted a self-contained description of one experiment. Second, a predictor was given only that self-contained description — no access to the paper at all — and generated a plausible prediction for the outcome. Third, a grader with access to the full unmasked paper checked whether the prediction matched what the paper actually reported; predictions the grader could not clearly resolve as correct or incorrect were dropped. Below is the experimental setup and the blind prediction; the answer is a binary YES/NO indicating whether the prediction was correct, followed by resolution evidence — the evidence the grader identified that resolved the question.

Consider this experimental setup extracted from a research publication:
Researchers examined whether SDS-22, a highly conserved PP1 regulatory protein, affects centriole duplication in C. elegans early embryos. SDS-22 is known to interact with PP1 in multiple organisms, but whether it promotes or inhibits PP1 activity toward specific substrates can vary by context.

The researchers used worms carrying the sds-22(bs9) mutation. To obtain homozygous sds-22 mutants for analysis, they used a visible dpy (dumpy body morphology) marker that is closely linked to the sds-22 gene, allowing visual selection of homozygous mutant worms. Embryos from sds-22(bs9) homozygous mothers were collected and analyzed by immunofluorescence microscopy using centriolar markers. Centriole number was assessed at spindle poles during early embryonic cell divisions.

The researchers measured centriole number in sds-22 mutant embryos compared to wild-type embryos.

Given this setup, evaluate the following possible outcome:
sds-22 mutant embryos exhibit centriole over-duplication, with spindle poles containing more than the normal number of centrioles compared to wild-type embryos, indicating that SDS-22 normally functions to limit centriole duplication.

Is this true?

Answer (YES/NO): YES